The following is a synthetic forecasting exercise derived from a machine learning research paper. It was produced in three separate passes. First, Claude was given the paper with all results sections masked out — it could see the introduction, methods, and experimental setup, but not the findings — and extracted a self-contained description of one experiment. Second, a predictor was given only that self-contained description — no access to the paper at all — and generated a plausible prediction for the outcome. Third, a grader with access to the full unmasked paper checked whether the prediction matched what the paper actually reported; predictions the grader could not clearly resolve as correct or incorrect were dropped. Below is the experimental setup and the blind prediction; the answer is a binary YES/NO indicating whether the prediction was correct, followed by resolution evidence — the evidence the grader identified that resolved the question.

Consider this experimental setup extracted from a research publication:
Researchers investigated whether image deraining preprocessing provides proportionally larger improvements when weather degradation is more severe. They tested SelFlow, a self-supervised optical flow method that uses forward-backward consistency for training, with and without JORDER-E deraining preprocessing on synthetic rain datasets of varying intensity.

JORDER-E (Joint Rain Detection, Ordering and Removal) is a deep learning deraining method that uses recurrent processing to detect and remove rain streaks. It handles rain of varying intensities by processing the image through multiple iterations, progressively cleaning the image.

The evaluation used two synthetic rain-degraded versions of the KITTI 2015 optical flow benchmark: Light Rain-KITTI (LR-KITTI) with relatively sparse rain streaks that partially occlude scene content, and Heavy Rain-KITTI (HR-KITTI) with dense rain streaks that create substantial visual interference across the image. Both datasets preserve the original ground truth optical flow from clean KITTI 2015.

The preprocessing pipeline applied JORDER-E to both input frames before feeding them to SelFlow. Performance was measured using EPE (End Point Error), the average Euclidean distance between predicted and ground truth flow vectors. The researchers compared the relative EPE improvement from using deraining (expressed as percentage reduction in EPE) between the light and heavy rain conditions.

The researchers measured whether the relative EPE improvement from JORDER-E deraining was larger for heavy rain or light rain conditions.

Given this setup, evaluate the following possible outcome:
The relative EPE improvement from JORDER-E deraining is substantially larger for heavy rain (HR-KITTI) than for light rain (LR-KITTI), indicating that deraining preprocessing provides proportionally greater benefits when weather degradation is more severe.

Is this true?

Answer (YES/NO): YES